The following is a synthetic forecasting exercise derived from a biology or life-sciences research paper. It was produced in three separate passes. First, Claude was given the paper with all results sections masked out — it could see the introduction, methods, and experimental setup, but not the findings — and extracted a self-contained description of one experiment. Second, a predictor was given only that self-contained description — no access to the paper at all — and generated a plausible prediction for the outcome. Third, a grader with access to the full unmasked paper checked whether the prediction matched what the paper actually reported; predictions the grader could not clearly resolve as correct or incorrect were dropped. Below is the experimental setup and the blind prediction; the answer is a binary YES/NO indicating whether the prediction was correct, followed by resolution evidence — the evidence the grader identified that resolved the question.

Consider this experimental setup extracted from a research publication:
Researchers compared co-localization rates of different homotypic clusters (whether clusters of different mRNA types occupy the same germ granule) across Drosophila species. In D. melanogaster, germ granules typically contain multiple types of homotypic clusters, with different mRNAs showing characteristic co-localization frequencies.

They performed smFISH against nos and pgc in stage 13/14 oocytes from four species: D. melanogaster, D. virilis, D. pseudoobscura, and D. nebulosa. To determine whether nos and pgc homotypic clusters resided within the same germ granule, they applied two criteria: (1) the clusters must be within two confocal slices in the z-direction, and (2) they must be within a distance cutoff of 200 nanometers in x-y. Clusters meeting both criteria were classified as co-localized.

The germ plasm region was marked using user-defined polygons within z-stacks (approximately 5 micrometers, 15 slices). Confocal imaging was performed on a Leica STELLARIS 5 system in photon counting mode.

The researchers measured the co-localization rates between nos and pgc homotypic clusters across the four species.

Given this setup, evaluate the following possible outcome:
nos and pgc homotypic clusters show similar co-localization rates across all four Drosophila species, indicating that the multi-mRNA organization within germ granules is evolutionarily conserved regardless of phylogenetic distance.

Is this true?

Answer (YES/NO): NO